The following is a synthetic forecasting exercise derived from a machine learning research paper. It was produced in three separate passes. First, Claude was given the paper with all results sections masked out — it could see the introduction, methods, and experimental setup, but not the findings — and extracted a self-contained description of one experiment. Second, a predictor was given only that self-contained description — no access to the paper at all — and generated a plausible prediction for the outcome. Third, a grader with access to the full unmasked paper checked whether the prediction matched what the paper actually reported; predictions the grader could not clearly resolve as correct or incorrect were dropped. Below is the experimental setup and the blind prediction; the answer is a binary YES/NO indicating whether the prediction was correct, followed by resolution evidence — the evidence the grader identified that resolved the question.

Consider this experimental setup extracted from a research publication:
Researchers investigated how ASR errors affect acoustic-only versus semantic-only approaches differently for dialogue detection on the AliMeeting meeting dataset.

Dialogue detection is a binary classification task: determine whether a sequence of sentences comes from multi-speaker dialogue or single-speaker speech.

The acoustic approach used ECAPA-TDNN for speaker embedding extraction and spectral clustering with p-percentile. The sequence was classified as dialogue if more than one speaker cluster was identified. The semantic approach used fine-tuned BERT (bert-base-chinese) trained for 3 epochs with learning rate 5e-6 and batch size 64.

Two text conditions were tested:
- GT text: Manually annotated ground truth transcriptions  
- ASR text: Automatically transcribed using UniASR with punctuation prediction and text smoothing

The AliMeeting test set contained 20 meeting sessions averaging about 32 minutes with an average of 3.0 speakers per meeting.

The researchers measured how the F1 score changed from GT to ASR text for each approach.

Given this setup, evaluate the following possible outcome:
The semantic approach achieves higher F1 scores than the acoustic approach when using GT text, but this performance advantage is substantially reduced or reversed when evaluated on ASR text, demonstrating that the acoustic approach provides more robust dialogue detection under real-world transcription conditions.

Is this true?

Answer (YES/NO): YES